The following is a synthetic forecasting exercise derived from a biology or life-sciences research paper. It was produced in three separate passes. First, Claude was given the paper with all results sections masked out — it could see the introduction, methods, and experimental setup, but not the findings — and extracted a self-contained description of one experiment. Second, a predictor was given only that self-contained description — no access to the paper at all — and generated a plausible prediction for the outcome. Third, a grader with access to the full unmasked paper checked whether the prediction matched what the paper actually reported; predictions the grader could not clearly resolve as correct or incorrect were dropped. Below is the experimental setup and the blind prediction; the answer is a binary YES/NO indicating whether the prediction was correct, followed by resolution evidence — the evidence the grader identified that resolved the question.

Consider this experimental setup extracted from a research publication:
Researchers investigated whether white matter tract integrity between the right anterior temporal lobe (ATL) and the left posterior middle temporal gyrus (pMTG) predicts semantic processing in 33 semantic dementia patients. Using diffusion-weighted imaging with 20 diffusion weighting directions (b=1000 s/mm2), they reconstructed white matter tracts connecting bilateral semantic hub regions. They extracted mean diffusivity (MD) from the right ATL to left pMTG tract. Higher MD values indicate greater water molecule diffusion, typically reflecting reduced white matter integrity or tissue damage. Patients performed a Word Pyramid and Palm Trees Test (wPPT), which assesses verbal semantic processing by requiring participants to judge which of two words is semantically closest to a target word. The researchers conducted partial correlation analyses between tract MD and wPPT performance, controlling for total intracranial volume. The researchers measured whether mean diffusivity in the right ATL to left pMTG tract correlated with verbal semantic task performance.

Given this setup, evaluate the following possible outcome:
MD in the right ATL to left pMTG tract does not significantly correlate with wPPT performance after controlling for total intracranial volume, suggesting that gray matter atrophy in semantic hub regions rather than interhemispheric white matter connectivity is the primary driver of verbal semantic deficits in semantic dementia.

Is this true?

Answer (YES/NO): YES